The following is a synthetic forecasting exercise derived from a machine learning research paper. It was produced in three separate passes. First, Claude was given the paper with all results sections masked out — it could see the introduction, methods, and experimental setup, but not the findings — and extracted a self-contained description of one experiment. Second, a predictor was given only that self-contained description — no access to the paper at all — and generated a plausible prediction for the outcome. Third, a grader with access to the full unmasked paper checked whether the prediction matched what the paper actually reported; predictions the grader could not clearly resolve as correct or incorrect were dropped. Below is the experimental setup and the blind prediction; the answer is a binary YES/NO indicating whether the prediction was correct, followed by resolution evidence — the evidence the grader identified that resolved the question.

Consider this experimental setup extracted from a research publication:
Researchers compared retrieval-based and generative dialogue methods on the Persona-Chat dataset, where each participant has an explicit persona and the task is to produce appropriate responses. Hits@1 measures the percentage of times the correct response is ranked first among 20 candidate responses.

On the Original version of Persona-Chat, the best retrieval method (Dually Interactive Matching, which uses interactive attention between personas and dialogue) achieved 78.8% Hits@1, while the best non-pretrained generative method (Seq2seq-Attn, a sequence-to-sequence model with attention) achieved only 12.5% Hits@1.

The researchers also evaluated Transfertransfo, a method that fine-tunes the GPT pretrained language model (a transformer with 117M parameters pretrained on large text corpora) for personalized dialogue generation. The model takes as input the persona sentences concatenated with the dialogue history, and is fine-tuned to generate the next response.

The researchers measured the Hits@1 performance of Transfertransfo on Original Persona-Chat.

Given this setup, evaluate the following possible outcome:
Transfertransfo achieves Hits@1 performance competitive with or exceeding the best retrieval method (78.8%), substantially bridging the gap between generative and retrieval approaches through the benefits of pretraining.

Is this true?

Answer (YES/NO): YES